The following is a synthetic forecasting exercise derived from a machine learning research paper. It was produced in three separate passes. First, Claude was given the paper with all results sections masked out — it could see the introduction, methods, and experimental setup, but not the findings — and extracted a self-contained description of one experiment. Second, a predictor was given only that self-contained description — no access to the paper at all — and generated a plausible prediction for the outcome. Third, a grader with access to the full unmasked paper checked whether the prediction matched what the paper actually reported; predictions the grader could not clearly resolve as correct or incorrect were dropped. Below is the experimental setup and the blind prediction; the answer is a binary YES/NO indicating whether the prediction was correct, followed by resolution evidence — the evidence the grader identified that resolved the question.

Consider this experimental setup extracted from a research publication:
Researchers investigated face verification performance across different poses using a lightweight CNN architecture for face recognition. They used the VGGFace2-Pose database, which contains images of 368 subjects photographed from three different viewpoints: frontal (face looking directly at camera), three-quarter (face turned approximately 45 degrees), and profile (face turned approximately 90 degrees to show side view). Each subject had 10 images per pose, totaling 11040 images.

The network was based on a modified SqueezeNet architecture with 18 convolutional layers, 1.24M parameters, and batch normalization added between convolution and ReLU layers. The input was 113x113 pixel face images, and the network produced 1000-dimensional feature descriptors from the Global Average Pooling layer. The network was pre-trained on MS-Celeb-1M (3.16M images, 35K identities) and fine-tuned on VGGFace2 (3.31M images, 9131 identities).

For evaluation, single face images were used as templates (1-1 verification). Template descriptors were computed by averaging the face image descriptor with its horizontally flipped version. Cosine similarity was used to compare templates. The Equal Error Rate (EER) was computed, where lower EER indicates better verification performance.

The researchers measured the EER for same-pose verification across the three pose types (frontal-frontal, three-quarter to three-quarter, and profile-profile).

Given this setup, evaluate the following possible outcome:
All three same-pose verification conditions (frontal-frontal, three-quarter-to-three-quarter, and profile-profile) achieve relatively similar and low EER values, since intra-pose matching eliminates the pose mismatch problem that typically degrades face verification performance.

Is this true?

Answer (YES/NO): NO